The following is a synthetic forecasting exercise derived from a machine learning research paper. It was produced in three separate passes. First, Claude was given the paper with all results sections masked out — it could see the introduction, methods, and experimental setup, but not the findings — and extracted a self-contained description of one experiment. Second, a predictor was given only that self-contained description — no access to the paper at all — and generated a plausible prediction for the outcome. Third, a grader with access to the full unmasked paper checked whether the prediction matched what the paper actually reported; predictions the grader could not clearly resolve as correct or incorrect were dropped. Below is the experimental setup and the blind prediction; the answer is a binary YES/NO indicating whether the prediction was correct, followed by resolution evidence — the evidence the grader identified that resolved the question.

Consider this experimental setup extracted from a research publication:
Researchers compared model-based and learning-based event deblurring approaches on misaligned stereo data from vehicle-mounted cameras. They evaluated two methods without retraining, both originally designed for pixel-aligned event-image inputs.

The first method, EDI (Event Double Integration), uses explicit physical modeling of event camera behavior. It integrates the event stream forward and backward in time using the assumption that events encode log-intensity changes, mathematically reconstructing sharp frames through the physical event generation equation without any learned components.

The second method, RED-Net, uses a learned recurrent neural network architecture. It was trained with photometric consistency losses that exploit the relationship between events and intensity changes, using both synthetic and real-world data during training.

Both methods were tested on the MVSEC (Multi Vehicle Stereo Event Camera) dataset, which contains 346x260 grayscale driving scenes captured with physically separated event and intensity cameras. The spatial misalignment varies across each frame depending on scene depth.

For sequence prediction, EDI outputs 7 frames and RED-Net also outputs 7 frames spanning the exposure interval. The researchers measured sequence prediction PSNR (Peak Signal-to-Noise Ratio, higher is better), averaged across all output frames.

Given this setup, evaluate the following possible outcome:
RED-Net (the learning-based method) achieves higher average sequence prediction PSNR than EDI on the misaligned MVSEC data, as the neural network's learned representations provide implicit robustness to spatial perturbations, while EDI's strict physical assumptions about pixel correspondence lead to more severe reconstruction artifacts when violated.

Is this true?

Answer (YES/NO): YES